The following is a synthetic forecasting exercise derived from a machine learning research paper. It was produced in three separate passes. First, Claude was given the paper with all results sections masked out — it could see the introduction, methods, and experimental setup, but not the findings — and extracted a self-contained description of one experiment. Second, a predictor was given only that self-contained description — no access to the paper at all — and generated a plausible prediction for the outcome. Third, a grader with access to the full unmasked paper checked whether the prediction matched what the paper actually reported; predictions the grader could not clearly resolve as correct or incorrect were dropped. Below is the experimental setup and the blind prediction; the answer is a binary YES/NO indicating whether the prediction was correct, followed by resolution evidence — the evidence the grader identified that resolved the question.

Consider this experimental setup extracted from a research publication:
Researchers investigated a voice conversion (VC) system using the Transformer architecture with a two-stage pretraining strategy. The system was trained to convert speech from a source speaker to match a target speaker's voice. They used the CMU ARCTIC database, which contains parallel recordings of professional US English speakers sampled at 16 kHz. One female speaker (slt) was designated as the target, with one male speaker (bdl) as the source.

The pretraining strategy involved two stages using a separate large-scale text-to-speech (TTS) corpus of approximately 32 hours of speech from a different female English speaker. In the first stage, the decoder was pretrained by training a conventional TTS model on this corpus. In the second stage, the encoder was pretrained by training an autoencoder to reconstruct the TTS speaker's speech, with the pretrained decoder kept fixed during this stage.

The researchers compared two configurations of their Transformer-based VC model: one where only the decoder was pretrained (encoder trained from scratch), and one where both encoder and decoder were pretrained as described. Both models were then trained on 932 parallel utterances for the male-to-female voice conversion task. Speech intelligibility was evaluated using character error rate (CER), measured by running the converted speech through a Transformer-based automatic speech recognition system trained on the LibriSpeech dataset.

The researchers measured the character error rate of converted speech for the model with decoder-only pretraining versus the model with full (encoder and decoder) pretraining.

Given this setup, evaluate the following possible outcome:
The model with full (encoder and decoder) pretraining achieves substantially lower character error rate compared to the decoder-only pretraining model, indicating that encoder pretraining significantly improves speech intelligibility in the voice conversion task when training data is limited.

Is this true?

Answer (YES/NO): YES